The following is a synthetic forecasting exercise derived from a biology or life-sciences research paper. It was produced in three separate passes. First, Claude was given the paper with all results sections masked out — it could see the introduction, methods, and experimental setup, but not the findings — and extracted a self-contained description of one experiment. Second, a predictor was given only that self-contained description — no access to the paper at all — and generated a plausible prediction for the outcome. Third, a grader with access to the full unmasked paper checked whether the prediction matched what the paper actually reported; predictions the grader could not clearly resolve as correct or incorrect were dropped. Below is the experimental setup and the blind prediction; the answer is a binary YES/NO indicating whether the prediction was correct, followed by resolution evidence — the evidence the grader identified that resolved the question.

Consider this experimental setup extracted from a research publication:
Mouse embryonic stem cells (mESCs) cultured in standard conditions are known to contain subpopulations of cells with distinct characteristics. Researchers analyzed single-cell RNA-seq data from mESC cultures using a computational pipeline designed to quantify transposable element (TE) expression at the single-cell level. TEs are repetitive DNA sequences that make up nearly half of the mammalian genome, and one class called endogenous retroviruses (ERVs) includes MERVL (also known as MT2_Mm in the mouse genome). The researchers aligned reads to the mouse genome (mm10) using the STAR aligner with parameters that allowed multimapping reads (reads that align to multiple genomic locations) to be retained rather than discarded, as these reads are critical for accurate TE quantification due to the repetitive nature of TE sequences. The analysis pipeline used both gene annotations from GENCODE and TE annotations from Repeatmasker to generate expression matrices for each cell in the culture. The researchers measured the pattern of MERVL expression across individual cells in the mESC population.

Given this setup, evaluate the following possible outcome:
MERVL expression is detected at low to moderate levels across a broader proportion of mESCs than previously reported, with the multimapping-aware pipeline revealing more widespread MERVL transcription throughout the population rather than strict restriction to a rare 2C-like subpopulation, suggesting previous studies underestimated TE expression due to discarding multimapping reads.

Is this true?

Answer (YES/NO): NO